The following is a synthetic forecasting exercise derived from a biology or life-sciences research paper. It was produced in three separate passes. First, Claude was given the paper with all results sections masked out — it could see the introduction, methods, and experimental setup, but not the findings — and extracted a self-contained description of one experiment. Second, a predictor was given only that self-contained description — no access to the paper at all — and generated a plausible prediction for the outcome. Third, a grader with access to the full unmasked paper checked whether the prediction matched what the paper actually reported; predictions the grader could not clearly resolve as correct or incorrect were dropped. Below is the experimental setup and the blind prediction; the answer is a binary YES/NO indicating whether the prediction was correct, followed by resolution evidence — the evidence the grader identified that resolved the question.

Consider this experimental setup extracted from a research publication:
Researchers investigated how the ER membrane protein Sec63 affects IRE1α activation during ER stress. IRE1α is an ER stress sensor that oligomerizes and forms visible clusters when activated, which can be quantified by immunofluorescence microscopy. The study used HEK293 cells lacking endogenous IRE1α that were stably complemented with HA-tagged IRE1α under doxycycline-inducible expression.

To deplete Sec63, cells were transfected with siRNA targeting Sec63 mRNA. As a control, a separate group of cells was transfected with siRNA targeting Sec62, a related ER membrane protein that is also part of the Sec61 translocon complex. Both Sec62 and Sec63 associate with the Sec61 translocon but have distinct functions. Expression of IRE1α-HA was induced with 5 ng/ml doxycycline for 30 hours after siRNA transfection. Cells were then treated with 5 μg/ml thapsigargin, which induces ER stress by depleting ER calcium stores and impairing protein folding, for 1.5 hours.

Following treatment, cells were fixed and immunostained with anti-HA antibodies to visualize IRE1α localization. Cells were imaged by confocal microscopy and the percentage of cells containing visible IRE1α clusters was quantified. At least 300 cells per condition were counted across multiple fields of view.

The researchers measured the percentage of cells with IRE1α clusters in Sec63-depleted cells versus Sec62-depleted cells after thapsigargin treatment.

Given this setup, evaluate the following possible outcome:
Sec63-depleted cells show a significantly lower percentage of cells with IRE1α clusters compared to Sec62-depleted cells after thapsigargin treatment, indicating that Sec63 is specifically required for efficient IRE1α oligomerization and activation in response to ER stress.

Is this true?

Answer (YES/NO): NO